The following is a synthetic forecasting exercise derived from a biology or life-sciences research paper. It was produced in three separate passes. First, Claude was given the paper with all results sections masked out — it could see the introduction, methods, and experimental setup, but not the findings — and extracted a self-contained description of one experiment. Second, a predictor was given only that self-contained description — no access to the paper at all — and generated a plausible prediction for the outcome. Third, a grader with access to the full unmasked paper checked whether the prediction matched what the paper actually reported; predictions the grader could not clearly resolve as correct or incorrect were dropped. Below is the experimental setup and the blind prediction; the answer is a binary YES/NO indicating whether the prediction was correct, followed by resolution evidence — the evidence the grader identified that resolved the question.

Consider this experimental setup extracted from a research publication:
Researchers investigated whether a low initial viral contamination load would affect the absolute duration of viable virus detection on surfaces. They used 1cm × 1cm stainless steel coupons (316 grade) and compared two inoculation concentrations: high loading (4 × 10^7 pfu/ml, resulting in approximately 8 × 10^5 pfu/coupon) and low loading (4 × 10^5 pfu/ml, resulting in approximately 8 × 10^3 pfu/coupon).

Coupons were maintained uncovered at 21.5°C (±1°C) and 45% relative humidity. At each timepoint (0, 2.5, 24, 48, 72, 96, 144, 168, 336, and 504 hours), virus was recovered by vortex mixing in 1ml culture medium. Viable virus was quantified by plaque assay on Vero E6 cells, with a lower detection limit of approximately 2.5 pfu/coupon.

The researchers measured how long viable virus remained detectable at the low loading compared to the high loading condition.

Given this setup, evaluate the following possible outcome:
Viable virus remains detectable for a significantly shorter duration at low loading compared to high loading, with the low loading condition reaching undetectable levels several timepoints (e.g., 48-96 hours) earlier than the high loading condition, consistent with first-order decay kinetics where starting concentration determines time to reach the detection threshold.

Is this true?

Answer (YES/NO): YES